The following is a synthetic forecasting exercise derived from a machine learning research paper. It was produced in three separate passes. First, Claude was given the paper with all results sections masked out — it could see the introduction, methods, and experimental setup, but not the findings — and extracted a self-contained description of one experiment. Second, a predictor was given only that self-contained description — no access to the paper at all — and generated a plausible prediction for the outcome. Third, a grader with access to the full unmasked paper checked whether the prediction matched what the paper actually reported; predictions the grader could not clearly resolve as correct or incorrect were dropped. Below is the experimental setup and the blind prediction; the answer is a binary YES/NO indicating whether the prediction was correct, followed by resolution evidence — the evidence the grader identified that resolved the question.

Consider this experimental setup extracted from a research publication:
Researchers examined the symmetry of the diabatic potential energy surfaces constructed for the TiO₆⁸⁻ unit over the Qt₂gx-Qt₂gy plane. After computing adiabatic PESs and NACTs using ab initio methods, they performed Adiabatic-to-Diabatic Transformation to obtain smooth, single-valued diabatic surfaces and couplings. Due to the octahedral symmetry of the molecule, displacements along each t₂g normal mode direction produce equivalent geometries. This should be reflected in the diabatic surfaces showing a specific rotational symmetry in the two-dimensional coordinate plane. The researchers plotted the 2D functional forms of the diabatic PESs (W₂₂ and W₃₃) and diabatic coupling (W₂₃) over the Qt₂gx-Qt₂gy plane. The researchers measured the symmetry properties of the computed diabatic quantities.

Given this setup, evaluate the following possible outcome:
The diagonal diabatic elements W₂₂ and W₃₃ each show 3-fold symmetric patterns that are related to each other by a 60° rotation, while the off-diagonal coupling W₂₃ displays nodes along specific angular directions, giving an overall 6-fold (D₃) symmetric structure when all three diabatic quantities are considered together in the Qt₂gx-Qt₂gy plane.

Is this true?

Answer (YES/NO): NO